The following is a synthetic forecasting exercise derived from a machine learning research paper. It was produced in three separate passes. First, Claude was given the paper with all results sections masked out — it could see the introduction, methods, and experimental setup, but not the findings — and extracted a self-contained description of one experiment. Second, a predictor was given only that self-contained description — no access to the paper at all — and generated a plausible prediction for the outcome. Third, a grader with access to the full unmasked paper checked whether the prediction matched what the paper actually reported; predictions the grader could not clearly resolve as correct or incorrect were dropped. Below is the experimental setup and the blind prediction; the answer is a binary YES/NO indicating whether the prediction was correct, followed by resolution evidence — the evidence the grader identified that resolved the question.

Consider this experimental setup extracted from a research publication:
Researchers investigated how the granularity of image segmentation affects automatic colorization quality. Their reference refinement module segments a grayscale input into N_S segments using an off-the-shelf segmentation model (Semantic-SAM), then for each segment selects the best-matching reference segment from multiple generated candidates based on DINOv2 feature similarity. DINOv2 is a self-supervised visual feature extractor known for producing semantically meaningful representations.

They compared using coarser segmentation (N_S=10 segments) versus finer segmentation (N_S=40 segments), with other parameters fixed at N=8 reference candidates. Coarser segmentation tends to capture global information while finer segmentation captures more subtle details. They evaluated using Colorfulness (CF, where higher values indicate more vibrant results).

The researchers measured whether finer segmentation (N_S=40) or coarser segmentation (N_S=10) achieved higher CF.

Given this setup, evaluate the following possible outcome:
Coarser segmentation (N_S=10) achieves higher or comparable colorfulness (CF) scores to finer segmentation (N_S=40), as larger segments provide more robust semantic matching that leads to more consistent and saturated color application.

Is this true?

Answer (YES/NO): YES